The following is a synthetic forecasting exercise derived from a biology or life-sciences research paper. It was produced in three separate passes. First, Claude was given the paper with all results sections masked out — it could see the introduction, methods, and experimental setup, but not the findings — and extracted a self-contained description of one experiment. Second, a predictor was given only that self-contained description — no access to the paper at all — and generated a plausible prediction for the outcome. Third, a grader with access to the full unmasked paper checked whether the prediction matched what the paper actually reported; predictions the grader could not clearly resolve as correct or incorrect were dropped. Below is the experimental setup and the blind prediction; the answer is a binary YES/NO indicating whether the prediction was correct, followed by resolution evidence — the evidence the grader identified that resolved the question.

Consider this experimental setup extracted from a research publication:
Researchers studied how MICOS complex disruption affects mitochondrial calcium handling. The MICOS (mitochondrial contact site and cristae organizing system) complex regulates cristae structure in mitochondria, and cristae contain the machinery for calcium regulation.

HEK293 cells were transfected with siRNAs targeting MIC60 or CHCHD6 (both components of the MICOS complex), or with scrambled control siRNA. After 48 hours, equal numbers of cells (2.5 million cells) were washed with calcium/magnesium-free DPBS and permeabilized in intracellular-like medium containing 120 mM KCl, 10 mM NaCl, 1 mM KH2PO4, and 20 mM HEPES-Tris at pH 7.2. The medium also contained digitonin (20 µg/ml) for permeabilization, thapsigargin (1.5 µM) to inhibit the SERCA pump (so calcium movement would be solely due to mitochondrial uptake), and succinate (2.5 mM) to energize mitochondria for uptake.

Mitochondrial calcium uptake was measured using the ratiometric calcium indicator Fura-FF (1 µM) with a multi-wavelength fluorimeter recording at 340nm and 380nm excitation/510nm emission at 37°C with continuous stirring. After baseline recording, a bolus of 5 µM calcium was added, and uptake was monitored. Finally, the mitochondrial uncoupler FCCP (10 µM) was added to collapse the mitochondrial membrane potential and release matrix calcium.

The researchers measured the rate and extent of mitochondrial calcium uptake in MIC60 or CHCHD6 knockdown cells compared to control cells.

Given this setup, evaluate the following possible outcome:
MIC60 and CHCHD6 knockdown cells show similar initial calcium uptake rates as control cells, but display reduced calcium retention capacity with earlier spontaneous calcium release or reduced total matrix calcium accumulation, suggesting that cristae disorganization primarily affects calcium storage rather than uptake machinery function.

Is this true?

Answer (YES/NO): NO